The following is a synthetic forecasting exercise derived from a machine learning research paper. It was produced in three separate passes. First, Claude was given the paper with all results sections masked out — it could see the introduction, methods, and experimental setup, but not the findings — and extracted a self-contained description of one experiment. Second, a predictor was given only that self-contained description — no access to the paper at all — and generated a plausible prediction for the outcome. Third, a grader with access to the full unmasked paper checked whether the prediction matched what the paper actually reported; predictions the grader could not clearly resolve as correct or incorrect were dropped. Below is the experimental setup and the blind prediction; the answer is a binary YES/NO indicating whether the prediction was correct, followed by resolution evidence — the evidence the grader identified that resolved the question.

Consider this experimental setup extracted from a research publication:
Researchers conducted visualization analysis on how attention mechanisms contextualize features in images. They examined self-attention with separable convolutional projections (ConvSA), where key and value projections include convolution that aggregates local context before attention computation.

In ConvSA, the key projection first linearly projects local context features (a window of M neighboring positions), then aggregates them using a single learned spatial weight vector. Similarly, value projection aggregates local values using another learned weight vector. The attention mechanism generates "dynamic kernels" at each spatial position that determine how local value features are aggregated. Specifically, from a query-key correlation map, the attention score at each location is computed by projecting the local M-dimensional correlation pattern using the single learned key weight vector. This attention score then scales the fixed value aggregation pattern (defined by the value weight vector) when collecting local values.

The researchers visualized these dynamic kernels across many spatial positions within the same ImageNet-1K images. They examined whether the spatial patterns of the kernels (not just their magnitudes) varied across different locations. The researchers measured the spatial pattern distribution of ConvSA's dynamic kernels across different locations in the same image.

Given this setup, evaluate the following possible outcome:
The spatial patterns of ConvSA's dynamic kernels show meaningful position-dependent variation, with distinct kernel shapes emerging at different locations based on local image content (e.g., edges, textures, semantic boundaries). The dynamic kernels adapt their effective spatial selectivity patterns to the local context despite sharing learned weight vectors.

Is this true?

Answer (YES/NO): NO